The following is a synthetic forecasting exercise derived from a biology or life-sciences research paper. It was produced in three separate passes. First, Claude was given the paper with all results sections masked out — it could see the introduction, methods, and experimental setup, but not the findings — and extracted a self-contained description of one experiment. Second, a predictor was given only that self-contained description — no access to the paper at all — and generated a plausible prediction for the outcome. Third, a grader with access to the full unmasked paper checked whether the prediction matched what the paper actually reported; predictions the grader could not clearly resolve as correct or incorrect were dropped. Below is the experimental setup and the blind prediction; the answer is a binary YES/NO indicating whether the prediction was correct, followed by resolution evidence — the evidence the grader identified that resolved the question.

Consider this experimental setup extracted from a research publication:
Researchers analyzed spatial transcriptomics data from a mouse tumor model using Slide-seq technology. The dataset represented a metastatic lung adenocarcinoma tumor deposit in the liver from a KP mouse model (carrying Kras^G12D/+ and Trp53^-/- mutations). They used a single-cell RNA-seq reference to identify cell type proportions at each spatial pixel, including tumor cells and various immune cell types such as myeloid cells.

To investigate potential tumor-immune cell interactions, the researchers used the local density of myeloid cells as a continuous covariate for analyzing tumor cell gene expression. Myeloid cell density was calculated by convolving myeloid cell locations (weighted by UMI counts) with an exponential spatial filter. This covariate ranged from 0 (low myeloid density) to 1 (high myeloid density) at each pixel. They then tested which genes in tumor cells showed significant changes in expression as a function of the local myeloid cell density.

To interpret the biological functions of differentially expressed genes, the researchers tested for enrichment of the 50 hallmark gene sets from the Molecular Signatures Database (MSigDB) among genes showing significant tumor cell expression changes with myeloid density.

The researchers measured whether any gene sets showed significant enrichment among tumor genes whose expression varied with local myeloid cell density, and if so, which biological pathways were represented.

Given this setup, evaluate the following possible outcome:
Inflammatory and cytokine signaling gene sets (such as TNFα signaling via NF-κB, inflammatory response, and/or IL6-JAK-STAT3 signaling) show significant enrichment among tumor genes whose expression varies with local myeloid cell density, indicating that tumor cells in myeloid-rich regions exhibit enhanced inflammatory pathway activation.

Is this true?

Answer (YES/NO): NO